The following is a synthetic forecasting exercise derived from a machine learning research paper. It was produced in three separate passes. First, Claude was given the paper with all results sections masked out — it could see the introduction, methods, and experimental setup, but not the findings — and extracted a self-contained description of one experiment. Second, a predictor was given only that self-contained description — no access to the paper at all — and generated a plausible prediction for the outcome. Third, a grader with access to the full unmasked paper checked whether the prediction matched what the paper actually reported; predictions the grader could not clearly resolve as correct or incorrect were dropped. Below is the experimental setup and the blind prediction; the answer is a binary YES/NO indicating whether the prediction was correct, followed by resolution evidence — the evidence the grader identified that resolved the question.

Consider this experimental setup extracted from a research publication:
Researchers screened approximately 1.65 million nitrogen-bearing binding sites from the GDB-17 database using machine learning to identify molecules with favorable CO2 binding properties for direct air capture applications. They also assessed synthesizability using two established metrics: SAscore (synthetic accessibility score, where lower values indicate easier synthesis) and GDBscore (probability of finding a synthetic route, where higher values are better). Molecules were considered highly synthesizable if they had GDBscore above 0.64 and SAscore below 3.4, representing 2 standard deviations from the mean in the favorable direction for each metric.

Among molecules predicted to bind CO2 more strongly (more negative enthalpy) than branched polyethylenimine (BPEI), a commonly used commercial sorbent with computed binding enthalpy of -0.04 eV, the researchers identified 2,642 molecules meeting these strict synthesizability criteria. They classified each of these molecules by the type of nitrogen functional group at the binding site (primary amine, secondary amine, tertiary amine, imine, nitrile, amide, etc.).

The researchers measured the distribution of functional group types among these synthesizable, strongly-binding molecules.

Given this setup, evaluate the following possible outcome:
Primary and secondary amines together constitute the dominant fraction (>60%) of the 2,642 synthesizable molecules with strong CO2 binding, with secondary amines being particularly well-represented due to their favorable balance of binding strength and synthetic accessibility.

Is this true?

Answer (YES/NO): NO